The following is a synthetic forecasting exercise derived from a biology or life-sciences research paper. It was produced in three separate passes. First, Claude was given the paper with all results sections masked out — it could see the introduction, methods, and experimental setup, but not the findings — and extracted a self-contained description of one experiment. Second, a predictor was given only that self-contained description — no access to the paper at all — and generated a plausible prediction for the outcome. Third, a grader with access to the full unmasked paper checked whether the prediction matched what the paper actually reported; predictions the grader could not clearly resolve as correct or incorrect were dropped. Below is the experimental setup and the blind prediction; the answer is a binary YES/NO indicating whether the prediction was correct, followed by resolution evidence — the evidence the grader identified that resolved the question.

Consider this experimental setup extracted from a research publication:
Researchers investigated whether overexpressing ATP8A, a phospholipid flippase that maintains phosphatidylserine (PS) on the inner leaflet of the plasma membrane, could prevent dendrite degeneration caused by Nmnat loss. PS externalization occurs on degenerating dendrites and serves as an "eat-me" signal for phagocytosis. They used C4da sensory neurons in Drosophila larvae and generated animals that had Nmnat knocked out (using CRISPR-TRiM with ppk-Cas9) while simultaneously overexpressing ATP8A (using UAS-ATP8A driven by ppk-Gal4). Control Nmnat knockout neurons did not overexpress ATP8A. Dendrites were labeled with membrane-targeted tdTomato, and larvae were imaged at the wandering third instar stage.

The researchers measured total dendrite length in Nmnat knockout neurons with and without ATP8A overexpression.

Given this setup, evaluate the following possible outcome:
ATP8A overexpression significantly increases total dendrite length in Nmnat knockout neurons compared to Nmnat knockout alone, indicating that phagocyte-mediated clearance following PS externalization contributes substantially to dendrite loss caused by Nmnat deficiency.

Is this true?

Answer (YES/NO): YES